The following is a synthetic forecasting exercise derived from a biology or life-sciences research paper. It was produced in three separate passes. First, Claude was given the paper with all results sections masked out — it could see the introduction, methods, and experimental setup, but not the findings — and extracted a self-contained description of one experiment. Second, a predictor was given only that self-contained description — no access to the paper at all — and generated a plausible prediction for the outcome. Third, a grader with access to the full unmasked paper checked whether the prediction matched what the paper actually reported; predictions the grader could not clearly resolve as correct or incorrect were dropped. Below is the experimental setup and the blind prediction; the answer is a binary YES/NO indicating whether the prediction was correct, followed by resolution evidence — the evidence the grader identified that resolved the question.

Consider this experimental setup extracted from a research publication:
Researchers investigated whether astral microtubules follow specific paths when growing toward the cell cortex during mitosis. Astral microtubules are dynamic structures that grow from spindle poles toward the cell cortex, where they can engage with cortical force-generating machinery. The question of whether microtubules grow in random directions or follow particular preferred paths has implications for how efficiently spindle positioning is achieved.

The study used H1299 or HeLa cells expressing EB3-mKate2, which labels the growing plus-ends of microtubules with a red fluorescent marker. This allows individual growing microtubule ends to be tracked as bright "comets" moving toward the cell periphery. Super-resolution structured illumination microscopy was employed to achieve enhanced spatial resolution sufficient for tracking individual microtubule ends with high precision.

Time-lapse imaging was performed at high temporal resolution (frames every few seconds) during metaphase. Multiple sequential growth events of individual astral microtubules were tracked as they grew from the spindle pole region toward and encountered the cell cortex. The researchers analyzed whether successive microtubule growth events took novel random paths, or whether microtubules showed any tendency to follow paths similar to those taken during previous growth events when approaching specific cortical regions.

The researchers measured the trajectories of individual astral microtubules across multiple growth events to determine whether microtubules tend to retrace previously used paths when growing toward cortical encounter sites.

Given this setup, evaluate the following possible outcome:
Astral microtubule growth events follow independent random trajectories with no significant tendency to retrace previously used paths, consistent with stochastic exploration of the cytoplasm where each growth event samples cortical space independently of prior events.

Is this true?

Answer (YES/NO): NO